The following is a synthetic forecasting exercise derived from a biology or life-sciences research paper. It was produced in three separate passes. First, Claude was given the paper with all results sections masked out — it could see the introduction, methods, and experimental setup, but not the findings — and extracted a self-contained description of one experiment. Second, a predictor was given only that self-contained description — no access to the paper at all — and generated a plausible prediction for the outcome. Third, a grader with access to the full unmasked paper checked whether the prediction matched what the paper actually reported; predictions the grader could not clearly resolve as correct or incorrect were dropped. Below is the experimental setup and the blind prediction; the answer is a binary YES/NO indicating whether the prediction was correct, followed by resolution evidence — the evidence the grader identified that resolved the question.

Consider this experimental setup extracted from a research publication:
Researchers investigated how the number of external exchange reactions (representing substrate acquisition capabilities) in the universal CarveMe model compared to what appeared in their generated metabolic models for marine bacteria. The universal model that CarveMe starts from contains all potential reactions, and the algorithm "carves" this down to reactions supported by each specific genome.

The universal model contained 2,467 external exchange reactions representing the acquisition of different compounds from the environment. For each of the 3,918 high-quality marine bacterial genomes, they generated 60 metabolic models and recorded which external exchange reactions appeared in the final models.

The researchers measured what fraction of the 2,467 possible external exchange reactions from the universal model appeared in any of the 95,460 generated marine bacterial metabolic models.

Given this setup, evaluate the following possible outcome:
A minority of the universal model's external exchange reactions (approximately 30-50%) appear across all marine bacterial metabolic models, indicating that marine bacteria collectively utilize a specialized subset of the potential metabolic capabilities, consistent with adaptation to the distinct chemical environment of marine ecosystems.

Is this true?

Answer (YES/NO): NO